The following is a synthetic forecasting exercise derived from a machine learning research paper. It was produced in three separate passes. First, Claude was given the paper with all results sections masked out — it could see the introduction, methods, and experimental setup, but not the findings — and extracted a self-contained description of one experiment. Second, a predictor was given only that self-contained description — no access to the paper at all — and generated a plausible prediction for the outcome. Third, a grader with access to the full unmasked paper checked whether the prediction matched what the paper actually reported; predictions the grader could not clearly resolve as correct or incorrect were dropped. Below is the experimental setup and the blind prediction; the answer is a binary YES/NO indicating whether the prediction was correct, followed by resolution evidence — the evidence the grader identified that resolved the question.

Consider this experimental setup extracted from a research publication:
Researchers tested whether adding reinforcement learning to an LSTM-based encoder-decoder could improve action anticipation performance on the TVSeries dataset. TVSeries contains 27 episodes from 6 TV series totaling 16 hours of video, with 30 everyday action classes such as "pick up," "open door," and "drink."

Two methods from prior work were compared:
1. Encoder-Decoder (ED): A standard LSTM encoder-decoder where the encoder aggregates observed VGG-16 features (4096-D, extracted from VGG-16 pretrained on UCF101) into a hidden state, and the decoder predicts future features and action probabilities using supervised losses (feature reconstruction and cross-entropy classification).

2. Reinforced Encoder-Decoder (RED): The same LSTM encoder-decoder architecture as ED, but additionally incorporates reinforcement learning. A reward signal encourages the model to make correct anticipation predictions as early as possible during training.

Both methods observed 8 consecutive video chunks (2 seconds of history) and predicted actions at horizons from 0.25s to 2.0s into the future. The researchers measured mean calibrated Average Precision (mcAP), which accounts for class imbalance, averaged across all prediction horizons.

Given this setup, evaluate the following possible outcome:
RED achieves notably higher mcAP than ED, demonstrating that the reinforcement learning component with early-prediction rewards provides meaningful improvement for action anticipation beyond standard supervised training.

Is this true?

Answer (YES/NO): NO